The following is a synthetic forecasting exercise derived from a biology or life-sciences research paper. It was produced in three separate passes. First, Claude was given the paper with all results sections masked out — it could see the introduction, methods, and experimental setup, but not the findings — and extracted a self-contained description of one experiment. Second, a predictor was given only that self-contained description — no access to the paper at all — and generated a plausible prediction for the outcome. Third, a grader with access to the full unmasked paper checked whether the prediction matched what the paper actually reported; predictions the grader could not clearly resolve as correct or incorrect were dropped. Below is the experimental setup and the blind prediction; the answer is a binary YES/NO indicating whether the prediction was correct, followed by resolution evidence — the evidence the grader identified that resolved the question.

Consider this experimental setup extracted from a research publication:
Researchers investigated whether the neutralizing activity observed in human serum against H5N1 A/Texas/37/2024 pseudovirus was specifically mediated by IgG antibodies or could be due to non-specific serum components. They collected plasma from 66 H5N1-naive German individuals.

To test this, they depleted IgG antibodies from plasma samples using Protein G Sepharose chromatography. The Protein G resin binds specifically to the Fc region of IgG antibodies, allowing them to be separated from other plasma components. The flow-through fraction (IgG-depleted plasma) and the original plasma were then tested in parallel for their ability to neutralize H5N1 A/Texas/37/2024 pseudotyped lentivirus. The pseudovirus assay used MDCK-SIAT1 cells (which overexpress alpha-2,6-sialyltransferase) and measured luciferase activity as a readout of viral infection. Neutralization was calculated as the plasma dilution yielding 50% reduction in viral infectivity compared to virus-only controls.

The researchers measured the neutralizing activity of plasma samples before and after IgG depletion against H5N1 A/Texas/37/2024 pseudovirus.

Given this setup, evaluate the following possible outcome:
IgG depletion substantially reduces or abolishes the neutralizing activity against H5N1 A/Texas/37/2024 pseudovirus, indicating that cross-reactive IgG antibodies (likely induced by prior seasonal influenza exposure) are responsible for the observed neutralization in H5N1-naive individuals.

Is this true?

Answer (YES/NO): YES